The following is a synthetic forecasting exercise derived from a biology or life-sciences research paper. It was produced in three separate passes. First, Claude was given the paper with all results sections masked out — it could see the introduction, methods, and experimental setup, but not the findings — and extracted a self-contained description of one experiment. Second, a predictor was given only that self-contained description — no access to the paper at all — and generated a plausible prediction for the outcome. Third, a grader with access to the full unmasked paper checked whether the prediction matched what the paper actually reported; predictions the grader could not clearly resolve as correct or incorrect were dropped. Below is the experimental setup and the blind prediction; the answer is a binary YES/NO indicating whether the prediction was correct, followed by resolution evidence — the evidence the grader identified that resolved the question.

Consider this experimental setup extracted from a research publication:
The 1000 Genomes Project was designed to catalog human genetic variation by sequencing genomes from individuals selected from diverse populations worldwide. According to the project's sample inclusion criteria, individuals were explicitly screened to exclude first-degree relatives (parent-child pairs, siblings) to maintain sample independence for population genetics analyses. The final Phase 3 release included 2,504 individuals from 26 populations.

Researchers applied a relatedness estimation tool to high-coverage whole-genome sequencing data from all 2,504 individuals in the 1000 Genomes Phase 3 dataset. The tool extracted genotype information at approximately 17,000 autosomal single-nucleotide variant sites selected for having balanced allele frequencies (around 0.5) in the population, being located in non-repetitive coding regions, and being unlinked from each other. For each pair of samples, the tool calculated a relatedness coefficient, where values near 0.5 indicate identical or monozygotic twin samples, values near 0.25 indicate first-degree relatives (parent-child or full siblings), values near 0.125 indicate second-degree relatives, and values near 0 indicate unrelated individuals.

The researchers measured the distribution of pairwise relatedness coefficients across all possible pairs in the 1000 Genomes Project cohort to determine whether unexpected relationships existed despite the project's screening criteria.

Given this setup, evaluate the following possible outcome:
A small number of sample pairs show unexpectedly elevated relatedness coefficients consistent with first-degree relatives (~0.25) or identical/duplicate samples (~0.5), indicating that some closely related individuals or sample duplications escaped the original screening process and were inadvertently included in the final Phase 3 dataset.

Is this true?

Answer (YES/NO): YES